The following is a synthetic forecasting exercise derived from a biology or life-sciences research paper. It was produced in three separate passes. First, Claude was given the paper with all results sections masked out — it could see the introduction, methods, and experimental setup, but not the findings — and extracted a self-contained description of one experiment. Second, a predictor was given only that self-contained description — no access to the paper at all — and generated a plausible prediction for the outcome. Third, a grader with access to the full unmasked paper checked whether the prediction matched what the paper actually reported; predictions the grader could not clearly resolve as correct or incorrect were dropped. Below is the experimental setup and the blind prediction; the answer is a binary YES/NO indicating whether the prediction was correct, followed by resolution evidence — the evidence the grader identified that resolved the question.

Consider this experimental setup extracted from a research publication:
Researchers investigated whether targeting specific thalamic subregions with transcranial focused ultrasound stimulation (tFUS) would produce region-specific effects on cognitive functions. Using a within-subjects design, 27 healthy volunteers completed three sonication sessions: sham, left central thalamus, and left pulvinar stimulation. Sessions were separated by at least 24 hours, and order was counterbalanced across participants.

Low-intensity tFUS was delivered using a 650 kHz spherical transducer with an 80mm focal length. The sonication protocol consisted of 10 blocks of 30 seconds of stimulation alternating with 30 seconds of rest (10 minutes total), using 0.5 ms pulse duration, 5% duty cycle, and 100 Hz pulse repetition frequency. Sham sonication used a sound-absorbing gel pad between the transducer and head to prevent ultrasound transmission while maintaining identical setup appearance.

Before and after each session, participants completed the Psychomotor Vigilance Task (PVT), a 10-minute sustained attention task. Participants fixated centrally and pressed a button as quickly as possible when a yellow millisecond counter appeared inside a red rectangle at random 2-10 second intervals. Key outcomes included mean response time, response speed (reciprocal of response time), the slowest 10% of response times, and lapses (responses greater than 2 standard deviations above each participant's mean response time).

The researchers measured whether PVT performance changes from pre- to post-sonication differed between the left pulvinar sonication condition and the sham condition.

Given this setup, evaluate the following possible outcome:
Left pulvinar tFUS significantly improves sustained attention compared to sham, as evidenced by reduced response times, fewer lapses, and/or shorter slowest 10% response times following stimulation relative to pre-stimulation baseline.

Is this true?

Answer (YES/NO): NO